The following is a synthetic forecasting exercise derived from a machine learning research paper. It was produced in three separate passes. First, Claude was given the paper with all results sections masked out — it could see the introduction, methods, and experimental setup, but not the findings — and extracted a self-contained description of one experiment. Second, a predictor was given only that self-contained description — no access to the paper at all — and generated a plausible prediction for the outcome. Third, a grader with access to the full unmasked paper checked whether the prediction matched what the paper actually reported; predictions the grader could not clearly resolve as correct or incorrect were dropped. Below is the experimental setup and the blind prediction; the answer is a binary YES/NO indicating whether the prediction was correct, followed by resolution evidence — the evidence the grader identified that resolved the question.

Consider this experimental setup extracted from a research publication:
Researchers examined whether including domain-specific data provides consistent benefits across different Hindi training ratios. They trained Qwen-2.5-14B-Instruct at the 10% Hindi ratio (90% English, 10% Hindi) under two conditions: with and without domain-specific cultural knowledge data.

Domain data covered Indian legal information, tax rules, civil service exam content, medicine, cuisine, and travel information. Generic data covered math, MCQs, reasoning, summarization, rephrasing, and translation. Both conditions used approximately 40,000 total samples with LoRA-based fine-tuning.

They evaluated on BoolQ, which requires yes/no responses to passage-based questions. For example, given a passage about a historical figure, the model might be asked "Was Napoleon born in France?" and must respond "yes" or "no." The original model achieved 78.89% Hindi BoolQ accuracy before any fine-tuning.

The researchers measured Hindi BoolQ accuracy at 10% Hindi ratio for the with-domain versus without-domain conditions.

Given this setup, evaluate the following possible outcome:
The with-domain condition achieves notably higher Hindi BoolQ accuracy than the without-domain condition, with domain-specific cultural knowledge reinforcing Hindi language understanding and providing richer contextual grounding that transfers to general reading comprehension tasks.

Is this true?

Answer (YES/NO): YES